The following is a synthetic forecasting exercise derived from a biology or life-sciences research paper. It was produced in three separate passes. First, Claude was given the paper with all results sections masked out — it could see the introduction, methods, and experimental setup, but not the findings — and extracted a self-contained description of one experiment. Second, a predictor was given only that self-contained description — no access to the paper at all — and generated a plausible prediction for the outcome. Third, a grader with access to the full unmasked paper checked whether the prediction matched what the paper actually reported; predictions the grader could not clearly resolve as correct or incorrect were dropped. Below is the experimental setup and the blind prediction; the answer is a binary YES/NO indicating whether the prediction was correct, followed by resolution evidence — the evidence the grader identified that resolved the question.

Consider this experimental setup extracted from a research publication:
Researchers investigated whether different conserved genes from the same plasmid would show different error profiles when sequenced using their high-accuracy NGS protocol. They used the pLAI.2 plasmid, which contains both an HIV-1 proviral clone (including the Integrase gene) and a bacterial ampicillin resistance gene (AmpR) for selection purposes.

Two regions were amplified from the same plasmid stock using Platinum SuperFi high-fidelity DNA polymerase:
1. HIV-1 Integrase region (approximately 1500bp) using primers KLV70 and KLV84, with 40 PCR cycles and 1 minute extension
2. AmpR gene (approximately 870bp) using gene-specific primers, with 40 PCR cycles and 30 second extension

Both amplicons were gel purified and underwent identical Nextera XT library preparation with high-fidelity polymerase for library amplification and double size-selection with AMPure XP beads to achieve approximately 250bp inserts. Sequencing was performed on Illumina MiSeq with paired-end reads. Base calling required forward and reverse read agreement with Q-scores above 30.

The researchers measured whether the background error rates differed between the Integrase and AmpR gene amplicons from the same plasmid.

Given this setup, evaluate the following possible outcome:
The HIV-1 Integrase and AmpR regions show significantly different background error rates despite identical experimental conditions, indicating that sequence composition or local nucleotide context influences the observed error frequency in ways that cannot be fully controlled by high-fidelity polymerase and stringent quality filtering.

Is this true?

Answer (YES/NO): NO